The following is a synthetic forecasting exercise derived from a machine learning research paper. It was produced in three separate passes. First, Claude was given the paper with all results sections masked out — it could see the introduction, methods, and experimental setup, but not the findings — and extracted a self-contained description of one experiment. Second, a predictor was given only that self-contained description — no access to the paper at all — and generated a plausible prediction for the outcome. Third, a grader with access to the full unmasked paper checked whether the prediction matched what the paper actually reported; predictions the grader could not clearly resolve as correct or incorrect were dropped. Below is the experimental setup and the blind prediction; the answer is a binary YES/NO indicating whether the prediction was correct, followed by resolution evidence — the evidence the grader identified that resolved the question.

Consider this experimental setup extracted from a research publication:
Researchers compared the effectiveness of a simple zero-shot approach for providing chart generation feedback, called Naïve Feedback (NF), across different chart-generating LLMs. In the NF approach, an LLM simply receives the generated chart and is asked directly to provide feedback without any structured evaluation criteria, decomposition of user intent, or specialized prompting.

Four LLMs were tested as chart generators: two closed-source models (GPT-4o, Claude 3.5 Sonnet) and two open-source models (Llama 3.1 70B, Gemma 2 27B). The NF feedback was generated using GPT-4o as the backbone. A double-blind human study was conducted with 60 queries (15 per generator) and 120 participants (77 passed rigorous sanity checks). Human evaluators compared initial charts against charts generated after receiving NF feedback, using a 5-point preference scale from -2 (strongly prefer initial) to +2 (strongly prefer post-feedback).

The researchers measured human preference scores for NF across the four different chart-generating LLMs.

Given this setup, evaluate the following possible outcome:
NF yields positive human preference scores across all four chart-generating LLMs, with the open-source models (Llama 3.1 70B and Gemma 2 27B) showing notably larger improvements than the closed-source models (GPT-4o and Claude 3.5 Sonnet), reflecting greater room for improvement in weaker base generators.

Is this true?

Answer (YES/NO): NO